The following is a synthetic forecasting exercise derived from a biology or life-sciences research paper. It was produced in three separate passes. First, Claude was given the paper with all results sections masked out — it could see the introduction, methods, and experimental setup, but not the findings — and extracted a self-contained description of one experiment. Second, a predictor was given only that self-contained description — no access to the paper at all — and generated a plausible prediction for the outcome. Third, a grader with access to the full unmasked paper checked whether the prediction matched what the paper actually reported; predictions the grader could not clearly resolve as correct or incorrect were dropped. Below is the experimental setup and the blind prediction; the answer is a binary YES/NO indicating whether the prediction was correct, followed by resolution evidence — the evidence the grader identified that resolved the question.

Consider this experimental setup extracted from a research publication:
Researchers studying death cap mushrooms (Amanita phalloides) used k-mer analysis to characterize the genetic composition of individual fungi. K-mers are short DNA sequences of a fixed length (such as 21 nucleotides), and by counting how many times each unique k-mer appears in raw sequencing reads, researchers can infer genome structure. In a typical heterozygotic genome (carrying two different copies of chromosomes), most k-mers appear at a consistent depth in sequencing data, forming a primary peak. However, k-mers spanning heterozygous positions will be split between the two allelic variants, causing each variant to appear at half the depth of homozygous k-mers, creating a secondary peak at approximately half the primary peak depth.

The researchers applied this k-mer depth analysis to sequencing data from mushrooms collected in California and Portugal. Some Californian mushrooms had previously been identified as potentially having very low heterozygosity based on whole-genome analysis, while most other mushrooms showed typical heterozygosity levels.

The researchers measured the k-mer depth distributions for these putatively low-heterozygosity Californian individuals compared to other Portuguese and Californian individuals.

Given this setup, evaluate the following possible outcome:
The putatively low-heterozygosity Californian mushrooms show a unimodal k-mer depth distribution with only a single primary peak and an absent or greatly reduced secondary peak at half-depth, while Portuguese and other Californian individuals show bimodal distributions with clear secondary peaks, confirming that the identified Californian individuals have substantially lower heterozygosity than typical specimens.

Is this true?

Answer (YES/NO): YES